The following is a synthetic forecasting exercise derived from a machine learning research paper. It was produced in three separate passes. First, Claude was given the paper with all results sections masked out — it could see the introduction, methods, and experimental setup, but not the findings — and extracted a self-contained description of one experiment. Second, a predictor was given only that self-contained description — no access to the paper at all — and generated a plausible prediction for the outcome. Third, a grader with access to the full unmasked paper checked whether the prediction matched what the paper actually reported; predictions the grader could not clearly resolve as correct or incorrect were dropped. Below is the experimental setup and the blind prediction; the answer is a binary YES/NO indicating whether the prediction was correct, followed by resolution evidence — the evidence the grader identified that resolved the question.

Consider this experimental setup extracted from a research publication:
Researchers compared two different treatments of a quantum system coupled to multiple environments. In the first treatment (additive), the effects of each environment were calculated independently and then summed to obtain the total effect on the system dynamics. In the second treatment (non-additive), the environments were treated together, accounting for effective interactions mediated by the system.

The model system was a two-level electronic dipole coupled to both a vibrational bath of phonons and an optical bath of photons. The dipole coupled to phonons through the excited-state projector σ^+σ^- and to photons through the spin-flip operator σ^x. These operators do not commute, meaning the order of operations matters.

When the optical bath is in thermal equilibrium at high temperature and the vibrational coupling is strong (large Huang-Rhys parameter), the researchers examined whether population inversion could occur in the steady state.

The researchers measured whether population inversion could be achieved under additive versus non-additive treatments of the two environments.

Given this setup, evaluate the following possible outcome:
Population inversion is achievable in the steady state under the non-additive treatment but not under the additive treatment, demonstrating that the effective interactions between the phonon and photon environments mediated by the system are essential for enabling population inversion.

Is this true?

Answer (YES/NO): YES